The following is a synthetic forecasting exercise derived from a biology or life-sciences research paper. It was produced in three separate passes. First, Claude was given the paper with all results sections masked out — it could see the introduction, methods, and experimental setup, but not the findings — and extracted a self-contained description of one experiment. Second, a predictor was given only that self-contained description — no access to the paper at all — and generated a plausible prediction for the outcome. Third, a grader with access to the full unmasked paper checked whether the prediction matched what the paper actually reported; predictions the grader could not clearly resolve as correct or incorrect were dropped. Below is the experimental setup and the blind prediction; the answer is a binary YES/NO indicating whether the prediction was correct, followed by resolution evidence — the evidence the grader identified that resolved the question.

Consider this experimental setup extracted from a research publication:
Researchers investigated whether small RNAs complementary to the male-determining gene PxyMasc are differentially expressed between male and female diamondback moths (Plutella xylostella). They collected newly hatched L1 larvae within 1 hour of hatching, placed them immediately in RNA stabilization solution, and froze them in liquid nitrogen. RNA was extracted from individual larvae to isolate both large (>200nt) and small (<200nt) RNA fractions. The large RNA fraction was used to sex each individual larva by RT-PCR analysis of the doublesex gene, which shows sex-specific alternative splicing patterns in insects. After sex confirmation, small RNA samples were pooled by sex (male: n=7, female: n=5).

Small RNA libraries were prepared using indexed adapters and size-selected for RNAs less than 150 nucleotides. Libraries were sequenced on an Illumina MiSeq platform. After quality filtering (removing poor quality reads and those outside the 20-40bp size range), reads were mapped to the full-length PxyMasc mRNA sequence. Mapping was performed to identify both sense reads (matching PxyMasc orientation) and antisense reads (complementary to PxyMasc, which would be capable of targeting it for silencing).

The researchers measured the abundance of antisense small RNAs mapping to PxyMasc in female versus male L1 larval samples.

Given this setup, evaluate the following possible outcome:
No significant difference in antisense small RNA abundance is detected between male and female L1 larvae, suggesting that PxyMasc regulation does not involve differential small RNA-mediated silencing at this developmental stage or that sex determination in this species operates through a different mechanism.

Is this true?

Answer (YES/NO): NO